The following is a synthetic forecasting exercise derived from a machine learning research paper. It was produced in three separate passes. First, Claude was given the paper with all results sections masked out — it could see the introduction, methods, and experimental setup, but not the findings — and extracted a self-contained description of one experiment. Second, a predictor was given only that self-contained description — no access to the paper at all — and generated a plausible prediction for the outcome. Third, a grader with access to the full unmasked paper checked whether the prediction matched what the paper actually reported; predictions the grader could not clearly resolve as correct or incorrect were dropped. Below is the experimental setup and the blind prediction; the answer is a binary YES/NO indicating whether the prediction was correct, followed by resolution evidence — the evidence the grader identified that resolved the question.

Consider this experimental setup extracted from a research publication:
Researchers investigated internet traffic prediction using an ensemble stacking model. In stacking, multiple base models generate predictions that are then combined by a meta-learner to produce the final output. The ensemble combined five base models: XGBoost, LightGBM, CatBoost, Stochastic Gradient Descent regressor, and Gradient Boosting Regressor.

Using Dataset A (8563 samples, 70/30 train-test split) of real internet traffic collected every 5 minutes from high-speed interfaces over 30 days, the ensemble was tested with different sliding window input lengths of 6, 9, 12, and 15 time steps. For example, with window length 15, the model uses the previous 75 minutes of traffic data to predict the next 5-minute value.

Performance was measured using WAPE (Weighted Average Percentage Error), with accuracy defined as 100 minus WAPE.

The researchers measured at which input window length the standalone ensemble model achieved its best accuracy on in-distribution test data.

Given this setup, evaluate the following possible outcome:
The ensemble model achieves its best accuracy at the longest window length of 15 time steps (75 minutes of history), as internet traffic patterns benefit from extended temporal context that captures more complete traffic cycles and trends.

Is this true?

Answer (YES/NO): YES